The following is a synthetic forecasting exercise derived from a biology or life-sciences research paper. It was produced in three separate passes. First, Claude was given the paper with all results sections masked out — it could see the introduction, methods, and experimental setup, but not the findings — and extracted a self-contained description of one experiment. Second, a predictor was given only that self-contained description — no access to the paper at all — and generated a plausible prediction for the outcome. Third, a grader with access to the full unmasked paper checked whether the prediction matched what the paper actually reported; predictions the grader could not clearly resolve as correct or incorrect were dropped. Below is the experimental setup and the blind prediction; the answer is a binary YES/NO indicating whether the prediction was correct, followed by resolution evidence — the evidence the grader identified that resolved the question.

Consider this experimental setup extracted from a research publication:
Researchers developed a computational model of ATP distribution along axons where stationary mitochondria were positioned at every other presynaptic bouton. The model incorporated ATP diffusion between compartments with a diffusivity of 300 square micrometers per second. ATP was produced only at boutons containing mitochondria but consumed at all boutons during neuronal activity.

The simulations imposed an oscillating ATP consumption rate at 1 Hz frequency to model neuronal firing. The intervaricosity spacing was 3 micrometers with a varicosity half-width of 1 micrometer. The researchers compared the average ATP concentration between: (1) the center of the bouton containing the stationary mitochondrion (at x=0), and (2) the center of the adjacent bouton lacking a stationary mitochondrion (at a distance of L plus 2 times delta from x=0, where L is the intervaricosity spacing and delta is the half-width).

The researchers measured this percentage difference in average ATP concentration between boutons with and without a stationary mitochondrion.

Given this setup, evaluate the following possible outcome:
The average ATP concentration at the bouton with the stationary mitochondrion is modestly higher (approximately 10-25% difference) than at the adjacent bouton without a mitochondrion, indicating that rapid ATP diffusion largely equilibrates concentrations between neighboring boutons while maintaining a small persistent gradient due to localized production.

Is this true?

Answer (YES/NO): NO